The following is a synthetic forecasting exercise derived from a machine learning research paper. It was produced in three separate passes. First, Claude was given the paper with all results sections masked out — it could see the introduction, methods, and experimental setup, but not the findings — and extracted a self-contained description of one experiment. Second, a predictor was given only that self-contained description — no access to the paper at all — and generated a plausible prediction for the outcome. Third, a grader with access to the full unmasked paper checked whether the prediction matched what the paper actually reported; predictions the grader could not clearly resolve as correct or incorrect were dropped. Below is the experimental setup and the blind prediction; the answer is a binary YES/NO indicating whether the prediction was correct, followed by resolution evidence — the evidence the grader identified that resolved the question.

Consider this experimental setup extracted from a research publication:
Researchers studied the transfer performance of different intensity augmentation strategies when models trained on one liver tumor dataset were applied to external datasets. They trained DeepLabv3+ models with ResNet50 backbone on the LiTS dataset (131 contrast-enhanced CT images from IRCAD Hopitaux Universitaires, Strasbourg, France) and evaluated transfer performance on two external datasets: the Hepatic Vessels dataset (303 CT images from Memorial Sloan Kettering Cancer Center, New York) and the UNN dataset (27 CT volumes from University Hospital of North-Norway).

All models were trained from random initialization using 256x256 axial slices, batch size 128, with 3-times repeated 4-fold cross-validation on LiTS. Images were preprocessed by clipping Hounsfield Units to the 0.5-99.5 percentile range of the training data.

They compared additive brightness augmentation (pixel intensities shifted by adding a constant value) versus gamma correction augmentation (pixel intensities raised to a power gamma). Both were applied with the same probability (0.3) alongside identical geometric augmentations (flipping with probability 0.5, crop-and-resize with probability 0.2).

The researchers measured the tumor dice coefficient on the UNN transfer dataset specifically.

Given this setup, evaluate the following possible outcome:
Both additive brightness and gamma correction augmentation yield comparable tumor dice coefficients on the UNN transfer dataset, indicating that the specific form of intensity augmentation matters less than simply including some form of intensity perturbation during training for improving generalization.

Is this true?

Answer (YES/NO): NO